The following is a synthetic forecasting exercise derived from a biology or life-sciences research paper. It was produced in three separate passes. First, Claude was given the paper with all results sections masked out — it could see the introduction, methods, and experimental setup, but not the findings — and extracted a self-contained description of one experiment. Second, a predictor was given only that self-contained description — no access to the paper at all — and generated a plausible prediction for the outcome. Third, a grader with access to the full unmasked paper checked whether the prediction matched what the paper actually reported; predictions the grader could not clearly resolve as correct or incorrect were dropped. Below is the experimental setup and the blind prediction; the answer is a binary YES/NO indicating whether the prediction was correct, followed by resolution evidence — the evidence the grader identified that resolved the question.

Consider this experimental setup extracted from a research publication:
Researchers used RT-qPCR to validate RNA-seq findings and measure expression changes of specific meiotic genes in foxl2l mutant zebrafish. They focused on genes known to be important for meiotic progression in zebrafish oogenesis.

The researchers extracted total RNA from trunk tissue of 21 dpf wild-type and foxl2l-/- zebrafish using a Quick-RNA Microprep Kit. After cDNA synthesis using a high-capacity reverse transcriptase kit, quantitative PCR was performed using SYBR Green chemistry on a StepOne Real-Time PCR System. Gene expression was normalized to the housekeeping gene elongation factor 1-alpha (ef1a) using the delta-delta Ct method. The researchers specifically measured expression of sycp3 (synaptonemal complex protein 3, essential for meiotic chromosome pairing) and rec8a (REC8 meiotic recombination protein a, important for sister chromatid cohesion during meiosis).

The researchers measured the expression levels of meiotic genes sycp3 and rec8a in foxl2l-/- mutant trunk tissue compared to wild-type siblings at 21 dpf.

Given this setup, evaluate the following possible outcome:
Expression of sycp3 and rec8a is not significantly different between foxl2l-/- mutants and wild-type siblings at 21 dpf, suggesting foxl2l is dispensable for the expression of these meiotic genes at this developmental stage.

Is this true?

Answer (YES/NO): NO